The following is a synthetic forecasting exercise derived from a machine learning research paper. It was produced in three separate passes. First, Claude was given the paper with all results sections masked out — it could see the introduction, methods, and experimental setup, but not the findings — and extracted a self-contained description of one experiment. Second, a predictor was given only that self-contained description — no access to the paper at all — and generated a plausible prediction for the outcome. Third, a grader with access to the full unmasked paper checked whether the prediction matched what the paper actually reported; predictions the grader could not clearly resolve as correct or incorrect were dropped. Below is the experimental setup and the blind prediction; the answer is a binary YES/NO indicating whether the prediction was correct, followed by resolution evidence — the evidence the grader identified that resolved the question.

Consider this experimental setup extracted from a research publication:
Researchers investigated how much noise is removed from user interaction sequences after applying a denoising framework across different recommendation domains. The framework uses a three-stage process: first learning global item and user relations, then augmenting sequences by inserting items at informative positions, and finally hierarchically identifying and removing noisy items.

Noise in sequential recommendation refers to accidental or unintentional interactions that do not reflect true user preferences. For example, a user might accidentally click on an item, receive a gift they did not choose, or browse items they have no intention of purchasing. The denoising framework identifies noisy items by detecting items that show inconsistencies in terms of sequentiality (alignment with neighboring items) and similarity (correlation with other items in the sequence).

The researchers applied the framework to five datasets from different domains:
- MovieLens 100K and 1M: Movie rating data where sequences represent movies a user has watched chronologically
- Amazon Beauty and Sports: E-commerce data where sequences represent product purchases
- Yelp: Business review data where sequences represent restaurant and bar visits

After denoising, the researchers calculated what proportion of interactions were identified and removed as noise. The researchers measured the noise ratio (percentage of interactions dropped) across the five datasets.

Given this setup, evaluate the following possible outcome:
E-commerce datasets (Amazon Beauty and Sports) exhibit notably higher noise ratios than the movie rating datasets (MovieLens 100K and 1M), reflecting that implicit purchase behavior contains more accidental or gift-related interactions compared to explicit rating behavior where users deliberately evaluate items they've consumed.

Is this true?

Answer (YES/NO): NO